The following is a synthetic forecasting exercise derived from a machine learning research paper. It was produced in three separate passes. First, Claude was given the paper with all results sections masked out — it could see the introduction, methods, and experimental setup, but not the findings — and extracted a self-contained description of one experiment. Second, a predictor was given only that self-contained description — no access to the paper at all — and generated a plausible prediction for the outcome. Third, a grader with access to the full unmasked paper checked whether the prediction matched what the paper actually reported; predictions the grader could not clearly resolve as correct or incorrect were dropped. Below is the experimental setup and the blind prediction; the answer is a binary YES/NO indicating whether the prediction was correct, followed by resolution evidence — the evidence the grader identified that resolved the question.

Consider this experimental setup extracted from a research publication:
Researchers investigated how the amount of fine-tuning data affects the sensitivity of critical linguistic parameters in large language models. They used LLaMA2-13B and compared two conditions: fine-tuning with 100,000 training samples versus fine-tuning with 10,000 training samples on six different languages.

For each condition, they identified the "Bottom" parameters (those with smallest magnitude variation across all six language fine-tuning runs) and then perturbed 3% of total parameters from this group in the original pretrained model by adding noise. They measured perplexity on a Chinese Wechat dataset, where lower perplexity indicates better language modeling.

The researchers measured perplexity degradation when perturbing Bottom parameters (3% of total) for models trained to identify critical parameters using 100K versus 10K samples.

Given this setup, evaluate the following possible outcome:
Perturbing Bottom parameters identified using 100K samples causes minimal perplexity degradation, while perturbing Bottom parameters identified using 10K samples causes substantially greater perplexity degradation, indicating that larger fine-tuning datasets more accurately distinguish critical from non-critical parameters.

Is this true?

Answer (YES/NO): NO